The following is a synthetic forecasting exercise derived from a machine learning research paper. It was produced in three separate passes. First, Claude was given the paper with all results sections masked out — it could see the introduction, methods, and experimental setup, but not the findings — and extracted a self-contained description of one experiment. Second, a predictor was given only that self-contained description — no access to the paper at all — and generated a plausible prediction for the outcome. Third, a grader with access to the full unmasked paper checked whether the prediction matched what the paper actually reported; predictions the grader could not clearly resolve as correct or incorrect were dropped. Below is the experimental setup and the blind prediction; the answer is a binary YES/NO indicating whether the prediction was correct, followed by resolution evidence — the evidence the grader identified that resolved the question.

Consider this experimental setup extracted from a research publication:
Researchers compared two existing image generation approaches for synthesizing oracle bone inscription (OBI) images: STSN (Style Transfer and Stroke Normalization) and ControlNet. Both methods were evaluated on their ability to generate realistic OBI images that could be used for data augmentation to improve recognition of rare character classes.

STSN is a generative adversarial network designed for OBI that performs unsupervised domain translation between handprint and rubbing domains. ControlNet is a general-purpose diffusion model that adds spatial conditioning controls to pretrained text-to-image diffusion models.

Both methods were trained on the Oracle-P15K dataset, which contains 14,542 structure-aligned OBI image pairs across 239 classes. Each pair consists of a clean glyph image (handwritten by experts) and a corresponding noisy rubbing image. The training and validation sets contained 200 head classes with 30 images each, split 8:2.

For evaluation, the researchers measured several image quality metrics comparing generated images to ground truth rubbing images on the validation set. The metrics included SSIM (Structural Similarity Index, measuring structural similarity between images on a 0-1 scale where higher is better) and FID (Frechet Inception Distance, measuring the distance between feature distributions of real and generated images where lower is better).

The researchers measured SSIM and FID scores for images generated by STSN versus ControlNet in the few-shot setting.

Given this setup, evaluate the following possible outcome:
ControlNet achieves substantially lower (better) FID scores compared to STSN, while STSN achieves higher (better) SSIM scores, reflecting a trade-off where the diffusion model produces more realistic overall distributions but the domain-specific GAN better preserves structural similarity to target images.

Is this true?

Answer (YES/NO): YES